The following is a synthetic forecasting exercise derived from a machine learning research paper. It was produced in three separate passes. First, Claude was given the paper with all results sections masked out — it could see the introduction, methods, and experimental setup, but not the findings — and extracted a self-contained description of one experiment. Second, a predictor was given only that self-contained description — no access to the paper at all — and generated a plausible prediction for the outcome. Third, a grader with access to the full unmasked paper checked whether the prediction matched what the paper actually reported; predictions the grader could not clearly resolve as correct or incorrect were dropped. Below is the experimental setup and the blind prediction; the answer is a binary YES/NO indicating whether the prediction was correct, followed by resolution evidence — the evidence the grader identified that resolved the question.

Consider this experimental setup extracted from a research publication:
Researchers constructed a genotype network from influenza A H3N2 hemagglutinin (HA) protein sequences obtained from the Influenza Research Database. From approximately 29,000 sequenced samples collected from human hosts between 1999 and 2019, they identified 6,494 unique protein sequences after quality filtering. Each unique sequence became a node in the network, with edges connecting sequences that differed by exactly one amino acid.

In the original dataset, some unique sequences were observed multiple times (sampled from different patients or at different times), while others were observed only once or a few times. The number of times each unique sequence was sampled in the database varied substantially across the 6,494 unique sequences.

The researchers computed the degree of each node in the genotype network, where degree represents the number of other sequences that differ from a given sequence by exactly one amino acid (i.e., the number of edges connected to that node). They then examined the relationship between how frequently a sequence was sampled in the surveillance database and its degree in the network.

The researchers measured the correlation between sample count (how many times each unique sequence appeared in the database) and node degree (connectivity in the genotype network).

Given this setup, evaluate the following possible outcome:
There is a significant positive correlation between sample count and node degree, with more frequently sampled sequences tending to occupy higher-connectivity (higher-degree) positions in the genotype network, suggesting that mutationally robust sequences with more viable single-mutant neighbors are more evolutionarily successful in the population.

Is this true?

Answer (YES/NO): YES